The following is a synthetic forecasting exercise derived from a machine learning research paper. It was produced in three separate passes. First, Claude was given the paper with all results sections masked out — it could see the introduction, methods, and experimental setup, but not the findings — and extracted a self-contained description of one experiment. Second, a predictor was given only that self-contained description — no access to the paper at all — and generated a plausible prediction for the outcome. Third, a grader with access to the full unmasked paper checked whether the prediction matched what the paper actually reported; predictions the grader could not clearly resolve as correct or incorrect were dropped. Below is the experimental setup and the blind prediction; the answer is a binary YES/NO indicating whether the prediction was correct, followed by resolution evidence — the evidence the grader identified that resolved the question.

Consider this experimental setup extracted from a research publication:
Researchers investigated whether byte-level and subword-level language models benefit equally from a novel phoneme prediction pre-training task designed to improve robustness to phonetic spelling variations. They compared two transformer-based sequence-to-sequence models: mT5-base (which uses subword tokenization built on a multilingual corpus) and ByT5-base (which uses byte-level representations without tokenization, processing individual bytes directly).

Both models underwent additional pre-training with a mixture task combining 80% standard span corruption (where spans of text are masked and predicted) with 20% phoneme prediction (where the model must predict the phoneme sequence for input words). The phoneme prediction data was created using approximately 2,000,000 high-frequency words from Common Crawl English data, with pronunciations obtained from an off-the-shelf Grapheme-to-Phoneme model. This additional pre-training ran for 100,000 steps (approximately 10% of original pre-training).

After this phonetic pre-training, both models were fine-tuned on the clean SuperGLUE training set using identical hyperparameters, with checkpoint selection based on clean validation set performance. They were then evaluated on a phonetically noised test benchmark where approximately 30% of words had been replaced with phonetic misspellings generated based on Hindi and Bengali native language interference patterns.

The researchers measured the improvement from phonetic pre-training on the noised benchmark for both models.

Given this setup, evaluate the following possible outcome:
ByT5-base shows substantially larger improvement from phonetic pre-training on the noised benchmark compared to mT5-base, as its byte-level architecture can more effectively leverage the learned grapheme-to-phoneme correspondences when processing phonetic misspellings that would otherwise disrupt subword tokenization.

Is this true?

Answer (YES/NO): YES